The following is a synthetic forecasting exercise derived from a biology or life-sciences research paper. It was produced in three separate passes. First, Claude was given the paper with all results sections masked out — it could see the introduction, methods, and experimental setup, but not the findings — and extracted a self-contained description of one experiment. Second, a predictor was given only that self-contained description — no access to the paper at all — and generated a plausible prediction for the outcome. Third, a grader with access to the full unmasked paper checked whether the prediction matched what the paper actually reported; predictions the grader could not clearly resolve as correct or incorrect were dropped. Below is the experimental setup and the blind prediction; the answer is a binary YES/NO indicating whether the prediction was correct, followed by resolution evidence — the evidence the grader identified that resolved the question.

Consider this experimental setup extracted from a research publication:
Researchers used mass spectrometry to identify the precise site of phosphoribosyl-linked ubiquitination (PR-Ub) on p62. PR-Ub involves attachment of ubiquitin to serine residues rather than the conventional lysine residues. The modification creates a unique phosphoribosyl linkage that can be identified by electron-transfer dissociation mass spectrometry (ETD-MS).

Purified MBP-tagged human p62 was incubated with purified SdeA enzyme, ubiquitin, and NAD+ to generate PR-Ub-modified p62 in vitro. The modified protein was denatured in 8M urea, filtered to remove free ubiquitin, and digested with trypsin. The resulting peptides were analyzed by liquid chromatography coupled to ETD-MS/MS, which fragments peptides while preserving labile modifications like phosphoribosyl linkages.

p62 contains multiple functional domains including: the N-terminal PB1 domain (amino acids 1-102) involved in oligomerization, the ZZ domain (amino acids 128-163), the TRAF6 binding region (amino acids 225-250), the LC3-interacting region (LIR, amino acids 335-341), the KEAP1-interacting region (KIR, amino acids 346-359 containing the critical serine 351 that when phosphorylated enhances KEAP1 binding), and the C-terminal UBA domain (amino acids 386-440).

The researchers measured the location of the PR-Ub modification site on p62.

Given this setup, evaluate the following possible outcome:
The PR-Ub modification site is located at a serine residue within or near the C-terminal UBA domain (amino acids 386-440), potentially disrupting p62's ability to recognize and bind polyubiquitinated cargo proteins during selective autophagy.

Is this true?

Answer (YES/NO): NO